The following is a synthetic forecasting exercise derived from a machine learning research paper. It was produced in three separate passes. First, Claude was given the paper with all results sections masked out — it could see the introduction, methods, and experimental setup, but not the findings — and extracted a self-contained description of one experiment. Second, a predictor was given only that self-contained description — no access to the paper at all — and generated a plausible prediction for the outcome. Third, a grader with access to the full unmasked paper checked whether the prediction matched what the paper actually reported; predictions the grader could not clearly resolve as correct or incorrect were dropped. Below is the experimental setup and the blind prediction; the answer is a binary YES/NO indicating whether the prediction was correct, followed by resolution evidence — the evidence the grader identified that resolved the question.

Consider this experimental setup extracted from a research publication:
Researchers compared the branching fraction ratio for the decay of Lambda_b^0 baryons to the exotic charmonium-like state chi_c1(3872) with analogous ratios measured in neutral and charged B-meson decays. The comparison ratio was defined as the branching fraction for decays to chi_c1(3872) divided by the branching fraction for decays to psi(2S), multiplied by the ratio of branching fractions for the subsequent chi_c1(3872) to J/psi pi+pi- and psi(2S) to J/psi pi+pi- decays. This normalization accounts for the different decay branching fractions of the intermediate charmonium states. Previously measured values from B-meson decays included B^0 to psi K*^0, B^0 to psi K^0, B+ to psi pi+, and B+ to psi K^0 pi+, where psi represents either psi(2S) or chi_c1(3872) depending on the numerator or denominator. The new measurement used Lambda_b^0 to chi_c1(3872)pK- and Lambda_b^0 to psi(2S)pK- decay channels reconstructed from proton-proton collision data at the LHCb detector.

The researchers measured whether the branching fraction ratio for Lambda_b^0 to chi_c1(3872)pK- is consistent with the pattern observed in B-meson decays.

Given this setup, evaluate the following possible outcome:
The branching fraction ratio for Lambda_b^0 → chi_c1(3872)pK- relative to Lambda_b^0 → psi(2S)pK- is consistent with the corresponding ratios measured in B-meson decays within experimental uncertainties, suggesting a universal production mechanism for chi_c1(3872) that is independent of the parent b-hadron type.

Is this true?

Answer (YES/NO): NO